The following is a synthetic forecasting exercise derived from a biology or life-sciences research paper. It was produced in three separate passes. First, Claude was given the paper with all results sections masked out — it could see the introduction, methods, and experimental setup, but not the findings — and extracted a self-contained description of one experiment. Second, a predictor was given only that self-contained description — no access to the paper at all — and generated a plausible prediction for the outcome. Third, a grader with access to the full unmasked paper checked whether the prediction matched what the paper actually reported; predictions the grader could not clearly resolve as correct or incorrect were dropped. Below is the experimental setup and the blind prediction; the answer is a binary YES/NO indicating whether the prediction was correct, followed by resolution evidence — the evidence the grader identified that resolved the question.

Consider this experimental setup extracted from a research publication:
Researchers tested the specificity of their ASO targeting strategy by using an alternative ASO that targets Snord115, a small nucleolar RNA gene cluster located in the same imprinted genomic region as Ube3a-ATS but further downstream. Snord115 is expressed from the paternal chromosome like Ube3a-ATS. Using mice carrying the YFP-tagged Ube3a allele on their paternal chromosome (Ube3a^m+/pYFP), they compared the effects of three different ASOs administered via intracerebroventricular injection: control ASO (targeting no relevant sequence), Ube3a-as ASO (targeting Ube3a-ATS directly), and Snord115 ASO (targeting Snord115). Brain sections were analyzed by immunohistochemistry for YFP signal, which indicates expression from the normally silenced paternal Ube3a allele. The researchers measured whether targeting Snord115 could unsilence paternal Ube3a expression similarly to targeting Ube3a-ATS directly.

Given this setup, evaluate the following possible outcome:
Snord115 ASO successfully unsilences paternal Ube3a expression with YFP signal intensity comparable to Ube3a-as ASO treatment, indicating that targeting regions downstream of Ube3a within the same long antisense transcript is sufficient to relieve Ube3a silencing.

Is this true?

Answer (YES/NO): YES